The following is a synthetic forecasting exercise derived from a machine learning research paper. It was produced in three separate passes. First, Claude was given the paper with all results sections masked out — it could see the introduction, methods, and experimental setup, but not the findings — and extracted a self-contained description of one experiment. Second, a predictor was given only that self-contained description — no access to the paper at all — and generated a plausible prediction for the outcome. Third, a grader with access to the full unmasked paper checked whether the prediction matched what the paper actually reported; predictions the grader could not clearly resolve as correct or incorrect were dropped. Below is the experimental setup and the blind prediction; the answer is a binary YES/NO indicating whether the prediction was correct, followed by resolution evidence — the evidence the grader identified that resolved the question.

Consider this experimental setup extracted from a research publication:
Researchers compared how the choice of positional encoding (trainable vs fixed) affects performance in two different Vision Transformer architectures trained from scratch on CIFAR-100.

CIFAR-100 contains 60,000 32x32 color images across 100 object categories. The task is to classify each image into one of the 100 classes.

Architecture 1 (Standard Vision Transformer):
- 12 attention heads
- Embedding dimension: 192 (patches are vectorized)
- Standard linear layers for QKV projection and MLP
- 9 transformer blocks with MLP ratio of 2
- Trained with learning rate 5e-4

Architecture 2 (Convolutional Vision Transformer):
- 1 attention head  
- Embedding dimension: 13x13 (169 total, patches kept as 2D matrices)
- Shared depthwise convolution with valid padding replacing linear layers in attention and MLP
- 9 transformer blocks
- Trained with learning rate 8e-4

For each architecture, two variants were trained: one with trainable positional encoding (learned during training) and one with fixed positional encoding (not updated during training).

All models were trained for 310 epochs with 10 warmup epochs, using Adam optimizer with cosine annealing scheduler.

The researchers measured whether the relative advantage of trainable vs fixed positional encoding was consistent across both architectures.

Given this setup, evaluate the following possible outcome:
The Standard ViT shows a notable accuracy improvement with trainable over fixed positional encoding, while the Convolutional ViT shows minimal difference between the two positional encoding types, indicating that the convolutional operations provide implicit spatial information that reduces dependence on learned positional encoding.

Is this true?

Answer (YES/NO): NO